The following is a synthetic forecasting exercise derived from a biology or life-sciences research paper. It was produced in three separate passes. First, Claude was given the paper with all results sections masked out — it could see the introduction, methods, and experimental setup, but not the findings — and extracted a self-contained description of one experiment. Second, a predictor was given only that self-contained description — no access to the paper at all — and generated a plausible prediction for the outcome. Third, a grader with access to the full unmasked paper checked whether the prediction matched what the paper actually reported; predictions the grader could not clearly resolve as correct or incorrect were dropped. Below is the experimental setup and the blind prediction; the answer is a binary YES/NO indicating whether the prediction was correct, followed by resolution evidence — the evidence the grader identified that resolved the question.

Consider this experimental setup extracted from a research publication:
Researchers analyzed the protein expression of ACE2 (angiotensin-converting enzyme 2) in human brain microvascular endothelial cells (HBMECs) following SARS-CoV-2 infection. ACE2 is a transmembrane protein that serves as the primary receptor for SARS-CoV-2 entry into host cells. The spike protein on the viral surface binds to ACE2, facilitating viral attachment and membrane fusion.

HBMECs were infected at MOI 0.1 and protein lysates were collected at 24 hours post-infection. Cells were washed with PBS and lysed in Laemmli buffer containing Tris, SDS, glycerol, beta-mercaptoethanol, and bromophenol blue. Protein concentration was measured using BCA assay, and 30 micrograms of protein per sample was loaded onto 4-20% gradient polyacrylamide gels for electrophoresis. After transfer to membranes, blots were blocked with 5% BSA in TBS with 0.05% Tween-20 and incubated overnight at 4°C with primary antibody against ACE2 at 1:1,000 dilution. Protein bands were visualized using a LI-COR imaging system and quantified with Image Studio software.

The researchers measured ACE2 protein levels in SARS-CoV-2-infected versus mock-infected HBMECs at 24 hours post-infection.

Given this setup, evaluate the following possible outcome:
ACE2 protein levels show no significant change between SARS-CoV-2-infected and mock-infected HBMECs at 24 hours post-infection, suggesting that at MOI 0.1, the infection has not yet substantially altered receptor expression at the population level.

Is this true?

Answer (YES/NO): YES